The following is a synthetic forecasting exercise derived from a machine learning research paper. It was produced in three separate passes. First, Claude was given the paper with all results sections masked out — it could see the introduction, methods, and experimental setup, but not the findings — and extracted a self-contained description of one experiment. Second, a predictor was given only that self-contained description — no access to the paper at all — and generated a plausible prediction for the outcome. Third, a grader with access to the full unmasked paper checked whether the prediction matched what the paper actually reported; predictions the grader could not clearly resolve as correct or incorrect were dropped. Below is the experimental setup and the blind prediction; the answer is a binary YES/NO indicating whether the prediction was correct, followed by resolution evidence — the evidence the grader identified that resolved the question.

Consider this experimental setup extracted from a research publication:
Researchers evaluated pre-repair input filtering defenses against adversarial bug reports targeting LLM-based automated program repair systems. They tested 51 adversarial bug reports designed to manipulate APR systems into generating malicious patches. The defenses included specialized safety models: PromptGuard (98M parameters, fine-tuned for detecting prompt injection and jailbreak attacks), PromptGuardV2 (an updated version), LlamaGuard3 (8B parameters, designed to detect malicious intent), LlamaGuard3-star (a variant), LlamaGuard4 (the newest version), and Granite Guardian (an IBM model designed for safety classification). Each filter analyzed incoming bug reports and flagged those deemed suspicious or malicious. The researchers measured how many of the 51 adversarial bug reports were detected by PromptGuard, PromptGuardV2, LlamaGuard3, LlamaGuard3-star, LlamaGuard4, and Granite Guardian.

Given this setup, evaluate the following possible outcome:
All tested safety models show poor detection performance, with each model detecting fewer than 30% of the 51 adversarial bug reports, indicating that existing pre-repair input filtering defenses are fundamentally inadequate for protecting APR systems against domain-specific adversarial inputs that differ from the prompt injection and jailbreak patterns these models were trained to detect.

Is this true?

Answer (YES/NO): YES